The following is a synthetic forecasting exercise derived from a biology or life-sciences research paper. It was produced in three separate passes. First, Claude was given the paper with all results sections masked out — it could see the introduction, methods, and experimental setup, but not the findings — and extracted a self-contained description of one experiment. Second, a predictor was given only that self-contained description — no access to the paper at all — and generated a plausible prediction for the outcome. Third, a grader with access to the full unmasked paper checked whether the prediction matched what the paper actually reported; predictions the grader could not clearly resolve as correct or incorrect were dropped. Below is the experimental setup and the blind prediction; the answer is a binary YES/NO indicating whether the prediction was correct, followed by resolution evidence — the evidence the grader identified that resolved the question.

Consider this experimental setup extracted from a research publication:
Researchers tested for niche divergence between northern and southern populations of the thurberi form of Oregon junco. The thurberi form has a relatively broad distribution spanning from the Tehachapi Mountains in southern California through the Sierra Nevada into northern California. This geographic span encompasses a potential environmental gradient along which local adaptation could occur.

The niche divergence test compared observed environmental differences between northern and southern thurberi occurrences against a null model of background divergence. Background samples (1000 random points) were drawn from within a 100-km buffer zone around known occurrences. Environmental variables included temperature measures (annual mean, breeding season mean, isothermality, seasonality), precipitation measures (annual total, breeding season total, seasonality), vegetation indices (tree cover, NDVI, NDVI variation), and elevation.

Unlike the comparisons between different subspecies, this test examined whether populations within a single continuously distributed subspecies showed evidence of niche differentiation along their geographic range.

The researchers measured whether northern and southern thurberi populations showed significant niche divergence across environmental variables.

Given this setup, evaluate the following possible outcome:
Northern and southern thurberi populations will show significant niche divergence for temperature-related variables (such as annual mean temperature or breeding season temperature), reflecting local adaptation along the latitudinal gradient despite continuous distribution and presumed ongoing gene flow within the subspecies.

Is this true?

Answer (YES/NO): YES